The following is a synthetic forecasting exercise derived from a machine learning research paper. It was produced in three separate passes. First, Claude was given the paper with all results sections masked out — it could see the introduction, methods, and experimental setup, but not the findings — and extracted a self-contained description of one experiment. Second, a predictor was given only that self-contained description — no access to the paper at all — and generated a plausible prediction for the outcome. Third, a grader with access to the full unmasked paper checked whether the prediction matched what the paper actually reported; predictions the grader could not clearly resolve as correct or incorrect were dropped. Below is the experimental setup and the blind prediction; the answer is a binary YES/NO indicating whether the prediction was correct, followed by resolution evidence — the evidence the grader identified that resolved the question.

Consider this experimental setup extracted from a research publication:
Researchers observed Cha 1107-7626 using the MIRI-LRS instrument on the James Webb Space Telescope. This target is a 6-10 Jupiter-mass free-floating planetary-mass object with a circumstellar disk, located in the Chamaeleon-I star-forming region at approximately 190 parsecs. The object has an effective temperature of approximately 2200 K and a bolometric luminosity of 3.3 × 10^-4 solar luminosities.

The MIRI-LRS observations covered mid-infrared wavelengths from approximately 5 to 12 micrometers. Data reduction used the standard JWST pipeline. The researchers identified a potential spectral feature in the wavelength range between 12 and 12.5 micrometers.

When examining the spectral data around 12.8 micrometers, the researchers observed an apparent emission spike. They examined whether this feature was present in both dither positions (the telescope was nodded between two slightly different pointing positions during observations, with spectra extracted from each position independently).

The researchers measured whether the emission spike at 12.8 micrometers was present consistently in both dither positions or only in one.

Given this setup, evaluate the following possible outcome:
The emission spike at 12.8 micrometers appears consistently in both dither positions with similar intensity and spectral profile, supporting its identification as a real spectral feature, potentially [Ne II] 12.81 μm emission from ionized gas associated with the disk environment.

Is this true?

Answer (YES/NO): NO